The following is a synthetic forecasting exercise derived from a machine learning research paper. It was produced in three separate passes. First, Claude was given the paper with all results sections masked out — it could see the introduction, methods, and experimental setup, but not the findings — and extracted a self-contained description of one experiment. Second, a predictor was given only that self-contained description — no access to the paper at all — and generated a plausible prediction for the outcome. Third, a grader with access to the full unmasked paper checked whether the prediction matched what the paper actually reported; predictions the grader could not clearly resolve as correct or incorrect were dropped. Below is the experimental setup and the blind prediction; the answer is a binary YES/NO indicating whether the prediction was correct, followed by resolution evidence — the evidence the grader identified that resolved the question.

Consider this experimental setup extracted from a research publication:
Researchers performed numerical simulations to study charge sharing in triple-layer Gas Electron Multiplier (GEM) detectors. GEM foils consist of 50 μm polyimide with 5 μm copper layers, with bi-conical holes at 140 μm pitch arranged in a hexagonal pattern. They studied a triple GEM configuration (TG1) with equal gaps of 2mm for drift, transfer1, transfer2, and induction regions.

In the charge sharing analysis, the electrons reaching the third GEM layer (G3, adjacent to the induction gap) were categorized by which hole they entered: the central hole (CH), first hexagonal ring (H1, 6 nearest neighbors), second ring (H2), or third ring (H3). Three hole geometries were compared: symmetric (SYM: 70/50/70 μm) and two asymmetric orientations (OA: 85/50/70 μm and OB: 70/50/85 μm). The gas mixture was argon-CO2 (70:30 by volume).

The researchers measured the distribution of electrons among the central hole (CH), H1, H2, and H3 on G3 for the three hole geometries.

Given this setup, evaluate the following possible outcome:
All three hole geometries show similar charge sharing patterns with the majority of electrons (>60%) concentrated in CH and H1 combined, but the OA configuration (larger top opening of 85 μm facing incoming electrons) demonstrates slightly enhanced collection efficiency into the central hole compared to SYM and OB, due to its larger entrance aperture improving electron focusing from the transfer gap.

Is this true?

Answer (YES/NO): NO